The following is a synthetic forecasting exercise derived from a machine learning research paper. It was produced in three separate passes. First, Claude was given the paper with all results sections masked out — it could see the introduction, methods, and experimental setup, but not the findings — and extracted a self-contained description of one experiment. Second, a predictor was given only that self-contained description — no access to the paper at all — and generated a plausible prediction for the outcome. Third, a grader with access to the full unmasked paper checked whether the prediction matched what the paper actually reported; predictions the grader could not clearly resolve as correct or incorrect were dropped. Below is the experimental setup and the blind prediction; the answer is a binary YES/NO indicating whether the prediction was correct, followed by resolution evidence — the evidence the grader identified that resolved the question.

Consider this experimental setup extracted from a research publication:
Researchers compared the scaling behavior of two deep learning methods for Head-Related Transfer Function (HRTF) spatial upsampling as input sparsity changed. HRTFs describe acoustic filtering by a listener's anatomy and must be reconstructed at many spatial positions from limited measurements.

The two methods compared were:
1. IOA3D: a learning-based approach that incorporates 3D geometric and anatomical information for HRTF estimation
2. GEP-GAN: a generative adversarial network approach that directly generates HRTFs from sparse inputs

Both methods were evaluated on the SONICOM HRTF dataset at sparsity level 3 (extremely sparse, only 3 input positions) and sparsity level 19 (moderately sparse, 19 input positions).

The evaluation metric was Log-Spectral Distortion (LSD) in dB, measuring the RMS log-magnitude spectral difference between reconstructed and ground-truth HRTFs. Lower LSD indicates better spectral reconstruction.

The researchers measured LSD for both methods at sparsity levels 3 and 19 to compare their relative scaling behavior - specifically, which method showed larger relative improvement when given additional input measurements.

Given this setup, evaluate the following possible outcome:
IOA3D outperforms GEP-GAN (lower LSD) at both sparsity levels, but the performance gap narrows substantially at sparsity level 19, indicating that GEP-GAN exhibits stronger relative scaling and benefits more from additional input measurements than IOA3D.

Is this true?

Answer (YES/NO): NO